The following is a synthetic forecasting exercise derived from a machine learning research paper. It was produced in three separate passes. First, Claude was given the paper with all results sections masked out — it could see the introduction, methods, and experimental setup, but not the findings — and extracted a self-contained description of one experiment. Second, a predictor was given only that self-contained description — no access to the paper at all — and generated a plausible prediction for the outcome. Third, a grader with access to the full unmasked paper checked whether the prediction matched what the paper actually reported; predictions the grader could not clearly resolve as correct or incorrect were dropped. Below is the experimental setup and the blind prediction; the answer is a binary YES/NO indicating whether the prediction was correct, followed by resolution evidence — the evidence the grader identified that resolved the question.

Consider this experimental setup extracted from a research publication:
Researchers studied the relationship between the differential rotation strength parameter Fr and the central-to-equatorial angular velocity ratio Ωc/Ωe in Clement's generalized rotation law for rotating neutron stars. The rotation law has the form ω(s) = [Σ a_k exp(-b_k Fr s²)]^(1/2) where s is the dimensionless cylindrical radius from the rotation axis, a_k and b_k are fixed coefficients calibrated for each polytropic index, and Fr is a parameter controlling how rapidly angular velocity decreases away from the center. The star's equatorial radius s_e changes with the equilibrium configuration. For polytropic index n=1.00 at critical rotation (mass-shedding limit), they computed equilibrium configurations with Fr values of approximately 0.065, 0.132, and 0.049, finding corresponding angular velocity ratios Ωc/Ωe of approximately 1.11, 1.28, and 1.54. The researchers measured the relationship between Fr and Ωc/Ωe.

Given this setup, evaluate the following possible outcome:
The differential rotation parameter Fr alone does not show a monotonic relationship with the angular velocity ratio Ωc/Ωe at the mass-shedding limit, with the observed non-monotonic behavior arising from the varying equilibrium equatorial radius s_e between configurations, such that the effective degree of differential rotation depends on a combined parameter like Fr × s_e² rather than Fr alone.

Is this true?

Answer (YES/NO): YES